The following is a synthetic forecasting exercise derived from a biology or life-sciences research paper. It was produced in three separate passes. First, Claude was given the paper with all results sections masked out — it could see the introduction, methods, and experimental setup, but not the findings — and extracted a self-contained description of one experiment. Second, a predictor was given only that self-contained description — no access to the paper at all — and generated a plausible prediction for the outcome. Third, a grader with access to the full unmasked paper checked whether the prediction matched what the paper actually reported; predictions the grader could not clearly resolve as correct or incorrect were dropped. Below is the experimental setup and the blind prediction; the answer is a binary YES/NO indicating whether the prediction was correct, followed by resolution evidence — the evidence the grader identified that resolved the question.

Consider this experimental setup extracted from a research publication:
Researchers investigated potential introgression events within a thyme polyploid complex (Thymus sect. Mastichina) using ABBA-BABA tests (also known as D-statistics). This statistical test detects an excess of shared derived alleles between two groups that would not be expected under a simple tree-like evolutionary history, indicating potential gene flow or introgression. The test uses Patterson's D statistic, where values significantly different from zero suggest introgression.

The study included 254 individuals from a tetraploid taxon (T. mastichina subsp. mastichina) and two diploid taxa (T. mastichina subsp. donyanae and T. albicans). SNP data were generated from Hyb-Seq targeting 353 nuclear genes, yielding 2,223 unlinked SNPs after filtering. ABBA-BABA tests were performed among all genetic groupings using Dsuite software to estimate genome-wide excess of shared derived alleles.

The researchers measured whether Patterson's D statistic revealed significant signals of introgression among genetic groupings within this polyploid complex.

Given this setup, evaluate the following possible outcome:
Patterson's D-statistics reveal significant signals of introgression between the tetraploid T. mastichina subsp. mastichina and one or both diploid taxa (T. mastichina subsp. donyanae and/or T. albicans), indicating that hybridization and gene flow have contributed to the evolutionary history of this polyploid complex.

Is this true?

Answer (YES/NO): YES